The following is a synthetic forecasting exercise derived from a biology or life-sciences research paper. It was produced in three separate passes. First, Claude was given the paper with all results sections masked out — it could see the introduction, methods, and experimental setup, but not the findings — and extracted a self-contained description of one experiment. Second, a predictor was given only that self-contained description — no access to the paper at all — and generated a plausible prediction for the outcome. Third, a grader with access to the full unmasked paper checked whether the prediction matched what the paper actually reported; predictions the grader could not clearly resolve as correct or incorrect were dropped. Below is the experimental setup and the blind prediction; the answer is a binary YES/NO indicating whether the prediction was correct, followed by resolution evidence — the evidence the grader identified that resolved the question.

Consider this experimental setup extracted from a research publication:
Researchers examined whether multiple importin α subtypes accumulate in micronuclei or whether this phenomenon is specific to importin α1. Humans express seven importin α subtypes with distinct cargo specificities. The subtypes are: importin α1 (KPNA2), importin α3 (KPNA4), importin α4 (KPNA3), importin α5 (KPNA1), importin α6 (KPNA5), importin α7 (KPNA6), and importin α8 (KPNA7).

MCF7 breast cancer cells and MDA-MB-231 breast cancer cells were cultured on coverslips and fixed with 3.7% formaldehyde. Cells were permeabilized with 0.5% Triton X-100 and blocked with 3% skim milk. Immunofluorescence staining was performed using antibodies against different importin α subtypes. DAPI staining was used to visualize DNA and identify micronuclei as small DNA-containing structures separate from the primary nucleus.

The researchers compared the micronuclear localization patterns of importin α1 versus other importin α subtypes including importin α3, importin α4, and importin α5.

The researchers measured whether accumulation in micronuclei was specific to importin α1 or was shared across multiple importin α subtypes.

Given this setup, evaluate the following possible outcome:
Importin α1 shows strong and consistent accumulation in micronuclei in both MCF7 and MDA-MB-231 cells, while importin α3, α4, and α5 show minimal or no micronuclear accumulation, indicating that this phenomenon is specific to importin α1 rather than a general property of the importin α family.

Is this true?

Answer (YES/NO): NO